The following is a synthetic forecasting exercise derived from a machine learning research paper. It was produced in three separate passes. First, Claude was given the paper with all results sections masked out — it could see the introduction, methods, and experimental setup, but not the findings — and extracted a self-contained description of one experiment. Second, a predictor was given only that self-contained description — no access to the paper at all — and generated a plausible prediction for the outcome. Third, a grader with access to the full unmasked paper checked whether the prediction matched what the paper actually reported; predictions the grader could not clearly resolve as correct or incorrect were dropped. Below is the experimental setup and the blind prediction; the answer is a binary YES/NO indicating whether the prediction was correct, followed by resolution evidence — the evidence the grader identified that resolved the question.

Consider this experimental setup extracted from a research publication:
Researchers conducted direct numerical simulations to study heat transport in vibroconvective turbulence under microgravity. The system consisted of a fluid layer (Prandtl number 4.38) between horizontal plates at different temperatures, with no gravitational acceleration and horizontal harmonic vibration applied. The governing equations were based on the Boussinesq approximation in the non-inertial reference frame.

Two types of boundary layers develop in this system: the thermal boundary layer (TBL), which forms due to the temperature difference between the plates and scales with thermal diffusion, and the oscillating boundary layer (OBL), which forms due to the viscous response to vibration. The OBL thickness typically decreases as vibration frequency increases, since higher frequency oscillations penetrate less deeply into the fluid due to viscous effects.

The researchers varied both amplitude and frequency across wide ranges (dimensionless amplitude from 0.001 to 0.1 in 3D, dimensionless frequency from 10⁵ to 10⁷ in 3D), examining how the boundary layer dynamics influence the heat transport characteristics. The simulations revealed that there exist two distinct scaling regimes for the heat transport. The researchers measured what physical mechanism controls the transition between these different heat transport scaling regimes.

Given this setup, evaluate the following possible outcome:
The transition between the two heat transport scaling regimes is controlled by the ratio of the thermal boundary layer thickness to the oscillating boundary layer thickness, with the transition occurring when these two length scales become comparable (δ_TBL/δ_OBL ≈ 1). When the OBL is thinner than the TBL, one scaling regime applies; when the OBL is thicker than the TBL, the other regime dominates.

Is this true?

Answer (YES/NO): YES